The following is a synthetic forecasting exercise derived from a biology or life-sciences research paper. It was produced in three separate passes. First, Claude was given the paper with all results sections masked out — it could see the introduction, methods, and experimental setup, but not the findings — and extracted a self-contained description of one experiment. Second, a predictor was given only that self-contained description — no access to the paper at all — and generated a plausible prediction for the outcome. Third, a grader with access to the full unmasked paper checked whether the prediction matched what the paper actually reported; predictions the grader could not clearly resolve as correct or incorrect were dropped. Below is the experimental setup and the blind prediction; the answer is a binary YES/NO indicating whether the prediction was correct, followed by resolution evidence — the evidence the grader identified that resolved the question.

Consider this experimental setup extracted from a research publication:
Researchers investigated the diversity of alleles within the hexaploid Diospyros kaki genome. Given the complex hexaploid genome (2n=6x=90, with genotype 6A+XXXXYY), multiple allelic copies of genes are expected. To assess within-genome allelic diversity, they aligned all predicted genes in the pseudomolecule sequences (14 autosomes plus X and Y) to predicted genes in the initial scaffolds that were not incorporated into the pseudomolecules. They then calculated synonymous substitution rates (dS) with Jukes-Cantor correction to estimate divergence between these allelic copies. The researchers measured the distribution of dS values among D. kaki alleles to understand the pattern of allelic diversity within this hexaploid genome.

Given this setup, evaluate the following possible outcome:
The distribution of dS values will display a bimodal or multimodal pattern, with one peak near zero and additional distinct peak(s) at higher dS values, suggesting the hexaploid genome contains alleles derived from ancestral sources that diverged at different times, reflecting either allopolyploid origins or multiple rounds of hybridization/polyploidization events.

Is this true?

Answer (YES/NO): NO